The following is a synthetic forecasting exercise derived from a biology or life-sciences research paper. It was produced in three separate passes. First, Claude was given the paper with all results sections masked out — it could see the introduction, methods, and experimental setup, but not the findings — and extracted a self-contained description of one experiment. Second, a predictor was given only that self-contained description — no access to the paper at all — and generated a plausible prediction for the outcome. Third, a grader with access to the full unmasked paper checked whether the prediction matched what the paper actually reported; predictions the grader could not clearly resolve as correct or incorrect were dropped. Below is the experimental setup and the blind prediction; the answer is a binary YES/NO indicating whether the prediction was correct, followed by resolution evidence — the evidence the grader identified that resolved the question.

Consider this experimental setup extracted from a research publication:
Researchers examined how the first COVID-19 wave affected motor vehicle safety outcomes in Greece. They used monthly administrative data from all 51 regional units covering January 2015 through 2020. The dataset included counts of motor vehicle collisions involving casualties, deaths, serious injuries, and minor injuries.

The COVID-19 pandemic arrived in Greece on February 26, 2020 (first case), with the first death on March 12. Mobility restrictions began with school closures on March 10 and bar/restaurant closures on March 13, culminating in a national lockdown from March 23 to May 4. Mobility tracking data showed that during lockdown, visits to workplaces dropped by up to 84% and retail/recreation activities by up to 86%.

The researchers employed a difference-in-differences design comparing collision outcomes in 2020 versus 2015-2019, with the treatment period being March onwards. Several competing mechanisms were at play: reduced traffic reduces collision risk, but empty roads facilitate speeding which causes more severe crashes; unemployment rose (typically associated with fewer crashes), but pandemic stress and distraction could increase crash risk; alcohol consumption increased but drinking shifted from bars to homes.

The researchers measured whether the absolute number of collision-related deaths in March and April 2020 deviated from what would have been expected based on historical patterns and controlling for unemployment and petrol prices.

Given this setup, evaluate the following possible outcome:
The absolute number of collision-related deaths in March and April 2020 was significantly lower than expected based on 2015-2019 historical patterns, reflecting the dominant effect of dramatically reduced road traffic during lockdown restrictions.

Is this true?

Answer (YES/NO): YES